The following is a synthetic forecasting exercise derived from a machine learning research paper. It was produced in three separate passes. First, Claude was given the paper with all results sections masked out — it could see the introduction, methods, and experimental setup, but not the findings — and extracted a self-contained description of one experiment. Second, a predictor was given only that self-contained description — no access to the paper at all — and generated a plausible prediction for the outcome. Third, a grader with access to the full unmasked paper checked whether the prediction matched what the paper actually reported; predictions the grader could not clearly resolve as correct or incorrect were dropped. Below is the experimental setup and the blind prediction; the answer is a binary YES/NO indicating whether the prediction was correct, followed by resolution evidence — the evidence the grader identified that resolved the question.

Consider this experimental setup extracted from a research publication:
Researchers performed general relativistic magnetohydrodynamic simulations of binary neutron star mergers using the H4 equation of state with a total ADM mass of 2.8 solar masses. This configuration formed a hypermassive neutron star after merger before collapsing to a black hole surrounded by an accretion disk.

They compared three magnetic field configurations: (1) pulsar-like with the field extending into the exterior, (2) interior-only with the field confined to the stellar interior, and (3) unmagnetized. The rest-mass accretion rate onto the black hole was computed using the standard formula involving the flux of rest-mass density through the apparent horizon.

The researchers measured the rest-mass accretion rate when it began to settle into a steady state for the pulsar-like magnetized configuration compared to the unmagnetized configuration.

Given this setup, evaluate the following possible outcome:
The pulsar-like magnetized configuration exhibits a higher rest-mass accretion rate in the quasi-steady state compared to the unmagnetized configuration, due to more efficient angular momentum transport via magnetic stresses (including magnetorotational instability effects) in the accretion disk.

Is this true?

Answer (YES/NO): YES